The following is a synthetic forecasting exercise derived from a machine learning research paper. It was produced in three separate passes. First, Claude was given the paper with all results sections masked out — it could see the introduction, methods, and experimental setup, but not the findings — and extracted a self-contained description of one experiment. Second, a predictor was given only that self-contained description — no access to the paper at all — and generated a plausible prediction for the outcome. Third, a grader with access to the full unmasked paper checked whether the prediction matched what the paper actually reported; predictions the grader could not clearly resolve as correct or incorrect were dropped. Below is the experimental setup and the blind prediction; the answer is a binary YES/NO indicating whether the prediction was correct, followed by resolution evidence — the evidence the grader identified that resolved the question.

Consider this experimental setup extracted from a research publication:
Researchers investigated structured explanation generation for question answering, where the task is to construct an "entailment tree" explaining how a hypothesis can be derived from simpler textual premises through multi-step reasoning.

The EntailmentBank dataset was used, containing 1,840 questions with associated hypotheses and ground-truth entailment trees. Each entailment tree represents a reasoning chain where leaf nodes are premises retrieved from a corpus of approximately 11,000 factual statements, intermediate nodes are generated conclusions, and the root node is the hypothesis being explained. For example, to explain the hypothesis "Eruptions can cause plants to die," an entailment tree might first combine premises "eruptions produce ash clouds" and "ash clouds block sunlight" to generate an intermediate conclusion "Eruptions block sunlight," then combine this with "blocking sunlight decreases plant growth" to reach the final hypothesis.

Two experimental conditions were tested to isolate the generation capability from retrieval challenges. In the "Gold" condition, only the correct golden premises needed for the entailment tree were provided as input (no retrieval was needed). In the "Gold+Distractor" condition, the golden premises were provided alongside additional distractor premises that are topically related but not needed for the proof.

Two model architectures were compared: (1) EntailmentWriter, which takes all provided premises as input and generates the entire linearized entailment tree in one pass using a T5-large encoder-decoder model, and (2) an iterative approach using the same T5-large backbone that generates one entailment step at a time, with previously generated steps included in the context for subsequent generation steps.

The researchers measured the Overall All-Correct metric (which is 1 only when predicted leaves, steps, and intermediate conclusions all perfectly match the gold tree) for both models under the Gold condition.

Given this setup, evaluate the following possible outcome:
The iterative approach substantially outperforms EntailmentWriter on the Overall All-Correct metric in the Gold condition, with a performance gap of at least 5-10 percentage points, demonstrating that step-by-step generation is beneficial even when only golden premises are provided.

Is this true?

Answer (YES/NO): NO